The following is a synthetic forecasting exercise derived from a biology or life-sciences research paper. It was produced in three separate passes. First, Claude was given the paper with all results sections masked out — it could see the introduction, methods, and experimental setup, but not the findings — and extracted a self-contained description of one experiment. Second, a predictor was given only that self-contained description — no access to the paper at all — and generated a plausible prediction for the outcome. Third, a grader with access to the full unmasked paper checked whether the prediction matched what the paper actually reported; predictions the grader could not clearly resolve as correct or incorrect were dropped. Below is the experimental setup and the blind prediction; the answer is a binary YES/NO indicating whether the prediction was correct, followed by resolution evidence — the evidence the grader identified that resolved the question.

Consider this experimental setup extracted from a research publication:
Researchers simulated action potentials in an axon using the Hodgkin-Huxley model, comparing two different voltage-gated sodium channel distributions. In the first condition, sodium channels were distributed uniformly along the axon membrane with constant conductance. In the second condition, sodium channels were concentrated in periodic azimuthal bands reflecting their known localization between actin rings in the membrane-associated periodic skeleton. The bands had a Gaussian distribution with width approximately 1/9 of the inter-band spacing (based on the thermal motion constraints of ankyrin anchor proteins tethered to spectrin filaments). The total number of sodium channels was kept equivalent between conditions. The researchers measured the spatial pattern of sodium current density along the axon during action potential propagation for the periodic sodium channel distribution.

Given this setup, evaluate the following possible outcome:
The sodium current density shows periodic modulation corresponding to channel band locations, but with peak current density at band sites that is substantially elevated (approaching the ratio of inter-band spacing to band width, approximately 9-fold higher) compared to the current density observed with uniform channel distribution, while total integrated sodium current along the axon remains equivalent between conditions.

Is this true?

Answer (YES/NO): NO